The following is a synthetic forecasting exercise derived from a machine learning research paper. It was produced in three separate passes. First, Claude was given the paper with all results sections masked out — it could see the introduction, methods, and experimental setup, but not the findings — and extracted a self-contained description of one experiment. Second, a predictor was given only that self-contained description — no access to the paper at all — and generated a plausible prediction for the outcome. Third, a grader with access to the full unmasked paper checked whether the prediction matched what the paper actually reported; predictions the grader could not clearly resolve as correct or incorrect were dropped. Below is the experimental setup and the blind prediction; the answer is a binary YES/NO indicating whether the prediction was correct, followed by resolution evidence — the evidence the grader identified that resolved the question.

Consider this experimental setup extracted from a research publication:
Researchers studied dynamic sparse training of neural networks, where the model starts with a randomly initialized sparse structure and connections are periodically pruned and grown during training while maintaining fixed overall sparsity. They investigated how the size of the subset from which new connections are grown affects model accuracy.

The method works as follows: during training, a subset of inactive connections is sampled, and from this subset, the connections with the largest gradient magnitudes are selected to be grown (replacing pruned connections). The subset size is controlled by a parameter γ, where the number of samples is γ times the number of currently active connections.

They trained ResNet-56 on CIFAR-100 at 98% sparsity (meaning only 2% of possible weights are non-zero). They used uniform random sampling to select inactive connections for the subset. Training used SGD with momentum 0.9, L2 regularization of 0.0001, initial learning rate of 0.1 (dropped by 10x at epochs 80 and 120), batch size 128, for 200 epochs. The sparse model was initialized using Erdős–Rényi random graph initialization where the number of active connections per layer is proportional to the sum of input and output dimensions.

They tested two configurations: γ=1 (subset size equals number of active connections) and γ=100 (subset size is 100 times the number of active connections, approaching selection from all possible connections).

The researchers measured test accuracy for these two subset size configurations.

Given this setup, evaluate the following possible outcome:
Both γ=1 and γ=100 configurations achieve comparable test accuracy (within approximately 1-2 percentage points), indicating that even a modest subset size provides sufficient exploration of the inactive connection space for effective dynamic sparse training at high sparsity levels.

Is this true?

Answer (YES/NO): NO